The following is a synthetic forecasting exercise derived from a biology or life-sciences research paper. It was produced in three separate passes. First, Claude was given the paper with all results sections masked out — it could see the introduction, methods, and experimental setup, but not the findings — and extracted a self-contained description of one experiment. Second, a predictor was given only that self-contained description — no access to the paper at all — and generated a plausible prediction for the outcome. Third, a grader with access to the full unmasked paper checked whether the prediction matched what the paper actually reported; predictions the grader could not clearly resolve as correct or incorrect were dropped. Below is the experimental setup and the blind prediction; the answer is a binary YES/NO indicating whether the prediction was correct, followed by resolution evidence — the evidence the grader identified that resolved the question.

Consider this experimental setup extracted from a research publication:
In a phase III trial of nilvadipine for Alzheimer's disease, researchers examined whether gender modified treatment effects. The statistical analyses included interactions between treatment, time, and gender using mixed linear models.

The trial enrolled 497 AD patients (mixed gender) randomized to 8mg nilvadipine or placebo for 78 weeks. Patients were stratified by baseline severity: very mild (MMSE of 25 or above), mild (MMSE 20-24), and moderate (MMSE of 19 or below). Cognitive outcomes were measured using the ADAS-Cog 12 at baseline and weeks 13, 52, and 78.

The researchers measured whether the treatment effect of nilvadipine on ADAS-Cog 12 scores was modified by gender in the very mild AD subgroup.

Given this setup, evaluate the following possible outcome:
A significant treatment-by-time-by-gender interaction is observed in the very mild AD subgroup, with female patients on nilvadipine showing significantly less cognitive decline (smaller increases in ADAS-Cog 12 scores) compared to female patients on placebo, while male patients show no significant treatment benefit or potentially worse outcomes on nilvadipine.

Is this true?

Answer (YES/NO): NO